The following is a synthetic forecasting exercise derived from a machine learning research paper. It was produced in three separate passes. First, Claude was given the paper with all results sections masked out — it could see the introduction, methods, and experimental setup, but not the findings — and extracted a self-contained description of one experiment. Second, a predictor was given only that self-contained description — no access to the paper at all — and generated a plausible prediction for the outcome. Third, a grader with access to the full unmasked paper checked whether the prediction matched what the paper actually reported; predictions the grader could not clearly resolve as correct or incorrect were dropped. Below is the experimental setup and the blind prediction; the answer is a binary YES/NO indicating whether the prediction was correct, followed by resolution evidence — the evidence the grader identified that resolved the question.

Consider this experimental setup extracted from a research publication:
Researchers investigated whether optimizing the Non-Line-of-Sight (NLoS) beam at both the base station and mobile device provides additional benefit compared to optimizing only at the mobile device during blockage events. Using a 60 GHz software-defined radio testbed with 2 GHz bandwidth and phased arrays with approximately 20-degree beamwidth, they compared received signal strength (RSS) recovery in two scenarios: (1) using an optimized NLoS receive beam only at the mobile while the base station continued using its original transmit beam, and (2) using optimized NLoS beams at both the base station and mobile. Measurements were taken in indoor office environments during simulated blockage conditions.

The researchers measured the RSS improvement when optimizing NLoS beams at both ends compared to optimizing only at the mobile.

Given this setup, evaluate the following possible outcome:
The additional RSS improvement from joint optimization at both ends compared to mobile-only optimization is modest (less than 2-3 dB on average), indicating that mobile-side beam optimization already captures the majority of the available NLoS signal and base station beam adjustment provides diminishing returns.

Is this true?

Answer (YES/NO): NO